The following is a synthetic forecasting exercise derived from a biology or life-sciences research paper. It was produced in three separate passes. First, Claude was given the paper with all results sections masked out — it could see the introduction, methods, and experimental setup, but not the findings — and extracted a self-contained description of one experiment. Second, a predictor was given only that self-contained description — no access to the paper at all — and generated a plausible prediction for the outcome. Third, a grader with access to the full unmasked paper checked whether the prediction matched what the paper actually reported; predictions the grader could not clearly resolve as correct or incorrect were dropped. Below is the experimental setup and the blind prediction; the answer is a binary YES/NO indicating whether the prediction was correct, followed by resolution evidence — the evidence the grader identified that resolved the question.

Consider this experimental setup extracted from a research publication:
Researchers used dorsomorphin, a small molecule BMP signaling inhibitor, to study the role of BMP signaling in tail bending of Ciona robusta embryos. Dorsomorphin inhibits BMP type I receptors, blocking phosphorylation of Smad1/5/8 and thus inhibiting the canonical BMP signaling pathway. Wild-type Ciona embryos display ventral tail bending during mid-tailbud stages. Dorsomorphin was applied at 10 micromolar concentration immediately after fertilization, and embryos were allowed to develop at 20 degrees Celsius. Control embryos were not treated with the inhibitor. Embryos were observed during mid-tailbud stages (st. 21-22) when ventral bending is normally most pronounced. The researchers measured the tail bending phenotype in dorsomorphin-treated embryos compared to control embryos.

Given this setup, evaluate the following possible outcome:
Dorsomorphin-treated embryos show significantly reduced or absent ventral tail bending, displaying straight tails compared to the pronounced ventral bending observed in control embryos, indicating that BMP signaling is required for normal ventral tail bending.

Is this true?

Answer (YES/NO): YES